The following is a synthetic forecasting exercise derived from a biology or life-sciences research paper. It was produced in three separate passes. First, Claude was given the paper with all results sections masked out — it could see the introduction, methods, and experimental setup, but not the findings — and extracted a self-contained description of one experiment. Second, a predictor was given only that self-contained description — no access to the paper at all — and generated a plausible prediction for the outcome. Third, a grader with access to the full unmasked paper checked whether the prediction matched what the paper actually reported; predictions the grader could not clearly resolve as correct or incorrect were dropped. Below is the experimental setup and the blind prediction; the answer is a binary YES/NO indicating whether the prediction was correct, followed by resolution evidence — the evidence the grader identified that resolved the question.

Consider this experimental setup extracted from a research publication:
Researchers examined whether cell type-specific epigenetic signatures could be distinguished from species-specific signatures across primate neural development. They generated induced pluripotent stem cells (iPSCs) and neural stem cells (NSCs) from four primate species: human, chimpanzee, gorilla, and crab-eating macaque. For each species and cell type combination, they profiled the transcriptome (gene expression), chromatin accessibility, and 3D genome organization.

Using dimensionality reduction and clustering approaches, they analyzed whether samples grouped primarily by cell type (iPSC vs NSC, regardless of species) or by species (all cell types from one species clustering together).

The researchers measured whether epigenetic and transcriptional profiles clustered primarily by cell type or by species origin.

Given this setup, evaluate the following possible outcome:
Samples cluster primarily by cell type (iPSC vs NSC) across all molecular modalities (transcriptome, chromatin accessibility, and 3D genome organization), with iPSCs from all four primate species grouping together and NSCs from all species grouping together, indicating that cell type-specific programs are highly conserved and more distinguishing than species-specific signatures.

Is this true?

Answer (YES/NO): NO